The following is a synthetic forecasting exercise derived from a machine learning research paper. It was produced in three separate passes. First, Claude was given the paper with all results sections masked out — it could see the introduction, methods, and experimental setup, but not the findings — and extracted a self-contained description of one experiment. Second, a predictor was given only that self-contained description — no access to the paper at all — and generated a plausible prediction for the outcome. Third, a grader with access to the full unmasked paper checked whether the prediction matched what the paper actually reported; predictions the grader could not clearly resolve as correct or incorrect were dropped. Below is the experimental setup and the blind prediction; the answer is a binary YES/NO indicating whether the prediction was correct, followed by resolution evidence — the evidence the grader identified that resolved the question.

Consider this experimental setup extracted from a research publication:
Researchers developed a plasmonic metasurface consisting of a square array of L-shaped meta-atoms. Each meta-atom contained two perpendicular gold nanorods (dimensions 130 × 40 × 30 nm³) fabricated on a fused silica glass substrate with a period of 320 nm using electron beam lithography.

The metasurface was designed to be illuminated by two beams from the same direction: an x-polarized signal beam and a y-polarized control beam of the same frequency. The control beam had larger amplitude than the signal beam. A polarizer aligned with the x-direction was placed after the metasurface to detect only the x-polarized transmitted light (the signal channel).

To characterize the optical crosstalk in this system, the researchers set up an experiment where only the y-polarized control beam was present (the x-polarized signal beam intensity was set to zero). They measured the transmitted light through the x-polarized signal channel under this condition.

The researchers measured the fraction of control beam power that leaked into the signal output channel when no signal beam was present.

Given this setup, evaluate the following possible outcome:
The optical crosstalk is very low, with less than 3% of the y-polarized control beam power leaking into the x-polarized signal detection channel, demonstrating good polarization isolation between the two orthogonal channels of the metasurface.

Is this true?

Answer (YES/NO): NO